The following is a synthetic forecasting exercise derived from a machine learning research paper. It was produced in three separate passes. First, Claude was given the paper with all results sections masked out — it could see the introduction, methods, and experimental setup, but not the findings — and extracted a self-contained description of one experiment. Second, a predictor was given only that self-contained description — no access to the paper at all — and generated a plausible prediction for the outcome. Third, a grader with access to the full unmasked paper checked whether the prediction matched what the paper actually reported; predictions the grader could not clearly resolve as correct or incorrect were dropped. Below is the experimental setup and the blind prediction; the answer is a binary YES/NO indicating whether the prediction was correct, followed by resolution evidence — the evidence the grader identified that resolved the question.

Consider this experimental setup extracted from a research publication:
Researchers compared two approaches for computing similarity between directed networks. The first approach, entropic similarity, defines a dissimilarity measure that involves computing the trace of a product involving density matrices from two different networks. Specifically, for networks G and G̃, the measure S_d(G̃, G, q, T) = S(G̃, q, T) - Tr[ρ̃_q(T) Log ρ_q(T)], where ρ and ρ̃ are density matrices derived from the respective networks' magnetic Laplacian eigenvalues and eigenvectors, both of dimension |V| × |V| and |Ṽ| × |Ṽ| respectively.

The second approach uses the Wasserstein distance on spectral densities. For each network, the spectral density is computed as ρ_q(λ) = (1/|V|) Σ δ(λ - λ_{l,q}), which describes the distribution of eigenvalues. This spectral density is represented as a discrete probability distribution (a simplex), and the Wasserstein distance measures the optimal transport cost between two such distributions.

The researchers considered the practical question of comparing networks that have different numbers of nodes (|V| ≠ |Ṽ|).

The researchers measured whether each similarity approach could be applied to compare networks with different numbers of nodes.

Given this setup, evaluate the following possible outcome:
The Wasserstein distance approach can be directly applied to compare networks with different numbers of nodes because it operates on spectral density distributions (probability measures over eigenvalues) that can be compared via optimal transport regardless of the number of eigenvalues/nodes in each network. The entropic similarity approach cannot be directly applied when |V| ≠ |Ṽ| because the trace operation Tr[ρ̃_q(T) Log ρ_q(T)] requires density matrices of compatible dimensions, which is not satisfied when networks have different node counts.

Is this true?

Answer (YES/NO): YES